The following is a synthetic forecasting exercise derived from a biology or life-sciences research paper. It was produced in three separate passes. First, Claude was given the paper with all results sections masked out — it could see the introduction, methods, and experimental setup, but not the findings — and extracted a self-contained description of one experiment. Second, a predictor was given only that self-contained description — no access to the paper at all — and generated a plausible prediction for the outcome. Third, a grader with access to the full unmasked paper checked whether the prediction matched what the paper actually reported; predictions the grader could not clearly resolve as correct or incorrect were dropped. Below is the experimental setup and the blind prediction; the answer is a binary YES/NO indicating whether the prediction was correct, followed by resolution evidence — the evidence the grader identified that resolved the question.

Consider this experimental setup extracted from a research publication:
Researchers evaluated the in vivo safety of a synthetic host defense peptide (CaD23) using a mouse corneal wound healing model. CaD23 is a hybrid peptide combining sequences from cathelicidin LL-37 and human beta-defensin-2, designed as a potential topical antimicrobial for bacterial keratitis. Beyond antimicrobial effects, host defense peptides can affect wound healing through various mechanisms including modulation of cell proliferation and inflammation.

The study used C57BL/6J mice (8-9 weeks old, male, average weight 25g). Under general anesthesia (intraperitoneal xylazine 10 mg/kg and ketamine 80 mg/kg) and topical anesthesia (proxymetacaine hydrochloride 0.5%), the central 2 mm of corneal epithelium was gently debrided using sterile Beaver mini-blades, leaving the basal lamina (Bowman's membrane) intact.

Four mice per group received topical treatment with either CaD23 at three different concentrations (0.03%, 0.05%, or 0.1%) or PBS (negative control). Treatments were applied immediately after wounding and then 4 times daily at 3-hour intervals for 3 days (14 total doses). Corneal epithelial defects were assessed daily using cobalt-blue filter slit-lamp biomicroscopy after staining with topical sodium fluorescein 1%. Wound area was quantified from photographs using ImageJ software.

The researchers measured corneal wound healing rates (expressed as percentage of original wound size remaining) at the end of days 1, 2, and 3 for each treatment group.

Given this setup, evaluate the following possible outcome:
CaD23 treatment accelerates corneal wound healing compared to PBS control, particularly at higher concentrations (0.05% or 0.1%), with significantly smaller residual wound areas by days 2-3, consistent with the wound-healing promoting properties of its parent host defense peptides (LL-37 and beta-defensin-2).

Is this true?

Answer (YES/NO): NO